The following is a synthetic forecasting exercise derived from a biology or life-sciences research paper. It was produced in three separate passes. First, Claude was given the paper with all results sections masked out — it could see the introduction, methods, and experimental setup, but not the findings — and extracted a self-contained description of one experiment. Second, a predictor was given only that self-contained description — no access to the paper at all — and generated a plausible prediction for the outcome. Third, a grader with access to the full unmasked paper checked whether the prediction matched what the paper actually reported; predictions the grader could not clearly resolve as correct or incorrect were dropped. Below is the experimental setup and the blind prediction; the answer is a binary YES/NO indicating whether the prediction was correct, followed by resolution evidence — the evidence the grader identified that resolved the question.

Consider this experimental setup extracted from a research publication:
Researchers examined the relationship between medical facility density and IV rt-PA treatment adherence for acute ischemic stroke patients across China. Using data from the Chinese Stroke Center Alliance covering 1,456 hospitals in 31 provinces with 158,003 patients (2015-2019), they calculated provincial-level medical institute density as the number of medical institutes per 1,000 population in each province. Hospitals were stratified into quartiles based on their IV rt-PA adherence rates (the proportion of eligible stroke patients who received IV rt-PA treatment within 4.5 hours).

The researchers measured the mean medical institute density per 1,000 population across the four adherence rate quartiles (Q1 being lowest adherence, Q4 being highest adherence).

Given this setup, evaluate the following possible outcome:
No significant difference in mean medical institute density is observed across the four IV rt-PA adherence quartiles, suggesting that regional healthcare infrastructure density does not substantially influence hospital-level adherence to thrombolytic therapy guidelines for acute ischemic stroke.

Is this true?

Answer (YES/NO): NO